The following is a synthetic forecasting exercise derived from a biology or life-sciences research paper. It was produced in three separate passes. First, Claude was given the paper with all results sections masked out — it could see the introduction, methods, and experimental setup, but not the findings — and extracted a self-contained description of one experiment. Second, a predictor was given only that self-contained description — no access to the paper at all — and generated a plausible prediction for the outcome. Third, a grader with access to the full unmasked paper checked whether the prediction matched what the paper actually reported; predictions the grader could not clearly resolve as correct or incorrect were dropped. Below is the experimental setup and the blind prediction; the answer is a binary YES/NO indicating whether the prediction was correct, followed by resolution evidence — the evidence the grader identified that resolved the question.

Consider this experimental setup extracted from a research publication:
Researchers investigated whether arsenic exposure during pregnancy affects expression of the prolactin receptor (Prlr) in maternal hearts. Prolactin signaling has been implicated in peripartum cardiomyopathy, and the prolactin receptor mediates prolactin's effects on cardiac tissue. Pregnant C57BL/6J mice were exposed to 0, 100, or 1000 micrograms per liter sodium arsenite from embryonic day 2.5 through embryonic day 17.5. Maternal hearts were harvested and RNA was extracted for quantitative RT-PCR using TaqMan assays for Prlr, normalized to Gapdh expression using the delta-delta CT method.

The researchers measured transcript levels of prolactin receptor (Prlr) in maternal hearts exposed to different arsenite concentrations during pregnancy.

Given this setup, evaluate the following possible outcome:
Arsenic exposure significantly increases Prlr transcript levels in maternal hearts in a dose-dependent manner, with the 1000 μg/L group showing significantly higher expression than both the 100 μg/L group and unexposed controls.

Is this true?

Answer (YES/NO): NO